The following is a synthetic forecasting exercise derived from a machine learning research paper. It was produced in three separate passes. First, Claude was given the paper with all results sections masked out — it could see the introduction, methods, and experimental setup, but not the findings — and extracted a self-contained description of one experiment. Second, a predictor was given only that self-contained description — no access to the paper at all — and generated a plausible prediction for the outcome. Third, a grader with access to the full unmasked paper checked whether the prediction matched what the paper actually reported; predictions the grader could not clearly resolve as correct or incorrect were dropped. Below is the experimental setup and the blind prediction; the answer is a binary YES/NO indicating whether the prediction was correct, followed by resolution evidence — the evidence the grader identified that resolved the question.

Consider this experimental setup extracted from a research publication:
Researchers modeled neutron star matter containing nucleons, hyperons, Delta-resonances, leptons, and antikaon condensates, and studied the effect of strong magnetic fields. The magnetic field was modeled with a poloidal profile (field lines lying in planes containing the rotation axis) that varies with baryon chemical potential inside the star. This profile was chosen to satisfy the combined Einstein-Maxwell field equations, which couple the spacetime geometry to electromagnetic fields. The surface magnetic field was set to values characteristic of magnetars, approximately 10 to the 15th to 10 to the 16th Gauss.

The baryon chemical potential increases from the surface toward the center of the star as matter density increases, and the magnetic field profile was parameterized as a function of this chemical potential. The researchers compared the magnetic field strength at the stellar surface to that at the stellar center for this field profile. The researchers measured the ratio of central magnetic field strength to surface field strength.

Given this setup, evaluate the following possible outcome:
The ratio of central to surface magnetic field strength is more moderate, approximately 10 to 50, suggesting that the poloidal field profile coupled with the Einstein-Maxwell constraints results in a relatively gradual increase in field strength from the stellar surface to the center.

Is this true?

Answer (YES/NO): NO